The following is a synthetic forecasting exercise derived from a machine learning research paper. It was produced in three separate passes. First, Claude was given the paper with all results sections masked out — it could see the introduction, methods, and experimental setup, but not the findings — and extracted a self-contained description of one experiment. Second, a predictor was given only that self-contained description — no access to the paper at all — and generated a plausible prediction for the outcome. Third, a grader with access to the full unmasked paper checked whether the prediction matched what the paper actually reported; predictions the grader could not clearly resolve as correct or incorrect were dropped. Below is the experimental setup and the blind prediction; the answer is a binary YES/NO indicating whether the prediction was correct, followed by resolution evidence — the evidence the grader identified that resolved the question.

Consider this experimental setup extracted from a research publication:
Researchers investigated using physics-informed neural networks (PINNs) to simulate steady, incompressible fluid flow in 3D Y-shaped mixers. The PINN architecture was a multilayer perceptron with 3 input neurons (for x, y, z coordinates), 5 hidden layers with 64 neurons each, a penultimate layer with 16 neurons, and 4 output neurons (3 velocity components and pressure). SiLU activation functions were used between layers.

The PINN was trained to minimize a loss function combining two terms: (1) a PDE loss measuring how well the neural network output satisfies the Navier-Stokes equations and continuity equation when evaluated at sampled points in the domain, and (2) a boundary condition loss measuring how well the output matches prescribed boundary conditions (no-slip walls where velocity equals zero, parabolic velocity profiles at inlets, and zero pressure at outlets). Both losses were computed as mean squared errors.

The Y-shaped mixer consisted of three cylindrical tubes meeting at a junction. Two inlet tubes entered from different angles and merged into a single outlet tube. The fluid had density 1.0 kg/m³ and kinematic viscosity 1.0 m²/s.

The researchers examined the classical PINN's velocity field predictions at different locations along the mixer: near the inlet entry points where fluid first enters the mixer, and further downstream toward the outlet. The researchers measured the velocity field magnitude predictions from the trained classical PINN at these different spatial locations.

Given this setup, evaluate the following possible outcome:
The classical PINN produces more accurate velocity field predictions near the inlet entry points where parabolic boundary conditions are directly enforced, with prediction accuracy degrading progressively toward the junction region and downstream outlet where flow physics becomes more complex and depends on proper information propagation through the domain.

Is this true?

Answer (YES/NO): YES